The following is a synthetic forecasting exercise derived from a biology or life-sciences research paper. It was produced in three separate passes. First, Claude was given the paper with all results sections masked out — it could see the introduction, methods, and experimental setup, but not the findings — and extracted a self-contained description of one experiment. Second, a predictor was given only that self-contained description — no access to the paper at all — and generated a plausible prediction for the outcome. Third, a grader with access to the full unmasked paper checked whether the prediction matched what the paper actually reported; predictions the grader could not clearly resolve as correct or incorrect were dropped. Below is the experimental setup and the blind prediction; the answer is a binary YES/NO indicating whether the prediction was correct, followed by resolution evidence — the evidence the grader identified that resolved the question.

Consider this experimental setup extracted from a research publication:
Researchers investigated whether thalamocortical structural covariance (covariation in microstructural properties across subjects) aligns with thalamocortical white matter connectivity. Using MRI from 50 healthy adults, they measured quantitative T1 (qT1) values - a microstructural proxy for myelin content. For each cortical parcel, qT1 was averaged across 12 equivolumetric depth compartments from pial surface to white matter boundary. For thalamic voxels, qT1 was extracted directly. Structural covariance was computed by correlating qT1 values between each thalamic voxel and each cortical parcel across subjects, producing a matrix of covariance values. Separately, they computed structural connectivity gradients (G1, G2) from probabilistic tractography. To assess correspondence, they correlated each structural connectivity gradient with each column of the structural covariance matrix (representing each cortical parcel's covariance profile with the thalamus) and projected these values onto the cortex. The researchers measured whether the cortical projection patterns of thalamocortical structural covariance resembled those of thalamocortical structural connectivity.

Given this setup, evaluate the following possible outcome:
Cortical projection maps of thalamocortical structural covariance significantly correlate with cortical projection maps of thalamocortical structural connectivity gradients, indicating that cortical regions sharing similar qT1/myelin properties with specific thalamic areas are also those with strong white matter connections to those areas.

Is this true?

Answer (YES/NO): NO